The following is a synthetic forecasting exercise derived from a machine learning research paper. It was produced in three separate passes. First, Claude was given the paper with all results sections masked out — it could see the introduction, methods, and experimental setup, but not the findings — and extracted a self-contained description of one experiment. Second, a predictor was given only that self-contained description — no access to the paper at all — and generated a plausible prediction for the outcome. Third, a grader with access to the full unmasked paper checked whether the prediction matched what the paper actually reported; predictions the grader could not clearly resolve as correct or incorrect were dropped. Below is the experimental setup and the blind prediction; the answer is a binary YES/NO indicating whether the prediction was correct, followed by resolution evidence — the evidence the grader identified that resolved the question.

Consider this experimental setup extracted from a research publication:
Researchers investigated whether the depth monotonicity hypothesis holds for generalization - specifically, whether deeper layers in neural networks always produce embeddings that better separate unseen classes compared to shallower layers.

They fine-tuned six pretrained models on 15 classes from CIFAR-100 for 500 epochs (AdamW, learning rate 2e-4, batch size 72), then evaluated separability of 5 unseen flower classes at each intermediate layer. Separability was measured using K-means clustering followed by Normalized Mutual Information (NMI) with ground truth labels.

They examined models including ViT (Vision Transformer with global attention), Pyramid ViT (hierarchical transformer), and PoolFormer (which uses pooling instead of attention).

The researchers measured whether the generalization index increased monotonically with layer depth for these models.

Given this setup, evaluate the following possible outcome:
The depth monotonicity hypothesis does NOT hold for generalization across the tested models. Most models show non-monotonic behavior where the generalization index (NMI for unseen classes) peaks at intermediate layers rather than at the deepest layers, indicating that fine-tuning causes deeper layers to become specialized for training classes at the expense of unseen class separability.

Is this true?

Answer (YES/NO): YES